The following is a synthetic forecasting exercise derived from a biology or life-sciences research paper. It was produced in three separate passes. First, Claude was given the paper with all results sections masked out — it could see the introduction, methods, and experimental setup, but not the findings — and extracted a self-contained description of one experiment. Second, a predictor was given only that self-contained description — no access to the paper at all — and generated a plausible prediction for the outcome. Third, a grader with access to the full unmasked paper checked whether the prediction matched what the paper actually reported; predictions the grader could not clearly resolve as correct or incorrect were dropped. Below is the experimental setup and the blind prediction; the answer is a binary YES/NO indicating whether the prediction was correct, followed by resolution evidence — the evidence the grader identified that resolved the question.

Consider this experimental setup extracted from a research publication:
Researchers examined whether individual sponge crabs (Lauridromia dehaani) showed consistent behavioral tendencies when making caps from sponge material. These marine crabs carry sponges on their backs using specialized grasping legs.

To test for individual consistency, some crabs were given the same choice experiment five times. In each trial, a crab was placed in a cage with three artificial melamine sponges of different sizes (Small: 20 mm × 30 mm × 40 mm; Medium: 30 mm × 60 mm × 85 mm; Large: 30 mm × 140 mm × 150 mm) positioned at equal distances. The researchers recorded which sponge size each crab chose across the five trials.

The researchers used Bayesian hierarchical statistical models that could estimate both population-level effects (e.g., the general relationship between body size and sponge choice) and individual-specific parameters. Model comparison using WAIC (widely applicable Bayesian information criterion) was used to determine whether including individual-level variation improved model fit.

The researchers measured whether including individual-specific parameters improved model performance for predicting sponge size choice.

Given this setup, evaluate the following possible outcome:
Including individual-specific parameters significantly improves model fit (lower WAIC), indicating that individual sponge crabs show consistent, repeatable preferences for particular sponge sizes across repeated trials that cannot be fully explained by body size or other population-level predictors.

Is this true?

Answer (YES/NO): YES